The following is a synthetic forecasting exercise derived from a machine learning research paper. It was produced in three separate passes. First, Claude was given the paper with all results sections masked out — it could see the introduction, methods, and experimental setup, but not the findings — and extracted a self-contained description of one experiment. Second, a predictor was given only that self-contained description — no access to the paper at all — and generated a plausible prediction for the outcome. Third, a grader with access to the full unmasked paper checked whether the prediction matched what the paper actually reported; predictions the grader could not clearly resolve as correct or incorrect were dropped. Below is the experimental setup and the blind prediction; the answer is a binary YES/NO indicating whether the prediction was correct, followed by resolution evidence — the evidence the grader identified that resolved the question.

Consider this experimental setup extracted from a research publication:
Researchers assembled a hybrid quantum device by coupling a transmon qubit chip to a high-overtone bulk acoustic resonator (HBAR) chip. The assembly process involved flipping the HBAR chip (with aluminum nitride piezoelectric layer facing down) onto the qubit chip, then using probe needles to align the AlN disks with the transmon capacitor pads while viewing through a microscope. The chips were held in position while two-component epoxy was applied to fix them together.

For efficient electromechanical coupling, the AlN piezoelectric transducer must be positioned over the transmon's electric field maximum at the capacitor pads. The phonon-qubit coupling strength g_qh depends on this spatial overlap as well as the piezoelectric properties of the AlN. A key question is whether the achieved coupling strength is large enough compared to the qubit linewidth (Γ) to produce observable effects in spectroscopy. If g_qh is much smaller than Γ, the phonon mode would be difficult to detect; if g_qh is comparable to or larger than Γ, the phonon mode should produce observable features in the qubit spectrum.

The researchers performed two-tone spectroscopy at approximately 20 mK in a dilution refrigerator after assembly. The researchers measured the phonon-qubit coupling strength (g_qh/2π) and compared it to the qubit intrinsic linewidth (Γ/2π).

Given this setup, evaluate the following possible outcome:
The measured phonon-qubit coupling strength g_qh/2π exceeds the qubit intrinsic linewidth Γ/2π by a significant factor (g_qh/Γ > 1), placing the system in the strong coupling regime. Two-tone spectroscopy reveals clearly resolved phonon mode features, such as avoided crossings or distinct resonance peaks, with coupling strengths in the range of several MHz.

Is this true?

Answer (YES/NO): NO